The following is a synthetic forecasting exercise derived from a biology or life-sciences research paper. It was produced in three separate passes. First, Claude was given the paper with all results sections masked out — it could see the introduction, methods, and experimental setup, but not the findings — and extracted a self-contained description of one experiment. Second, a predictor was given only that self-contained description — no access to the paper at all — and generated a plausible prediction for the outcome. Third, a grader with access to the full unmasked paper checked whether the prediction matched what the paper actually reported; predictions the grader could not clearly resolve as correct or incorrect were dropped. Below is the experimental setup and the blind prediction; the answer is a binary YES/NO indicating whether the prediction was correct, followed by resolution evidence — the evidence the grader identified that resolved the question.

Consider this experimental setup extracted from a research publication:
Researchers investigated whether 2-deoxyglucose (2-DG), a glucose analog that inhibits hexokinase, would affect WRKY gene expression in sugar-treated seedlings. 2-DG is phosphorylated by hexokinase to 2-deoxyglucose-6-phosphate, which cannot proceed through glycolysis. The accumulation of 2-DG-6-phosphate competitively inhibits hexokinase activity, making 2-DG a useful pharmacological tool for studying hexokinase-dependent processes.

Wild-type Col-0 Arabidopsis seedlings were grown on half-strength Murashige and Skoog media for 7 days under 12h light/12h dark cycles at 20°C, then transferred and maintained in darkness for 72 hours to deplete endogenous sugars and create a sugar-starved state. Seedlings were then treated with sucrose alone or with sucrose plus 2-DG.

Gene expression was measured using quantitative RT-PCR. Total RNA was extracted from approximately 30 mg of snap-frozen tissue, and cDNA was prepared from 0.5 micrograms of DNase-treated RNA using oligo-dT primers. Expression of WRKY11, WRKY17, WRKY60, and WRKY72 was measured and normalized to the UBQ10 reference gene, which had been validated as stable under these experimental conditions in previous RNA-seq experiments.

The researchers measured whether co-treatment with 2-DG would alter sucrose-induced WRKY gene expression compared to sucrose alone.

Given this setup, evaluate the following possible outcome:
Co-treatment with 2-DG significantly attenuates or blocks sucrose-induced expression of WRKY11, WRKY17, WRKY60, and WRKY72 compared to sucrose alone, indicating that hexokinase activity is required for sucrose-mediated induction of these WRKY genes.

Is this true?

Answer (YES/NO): YES